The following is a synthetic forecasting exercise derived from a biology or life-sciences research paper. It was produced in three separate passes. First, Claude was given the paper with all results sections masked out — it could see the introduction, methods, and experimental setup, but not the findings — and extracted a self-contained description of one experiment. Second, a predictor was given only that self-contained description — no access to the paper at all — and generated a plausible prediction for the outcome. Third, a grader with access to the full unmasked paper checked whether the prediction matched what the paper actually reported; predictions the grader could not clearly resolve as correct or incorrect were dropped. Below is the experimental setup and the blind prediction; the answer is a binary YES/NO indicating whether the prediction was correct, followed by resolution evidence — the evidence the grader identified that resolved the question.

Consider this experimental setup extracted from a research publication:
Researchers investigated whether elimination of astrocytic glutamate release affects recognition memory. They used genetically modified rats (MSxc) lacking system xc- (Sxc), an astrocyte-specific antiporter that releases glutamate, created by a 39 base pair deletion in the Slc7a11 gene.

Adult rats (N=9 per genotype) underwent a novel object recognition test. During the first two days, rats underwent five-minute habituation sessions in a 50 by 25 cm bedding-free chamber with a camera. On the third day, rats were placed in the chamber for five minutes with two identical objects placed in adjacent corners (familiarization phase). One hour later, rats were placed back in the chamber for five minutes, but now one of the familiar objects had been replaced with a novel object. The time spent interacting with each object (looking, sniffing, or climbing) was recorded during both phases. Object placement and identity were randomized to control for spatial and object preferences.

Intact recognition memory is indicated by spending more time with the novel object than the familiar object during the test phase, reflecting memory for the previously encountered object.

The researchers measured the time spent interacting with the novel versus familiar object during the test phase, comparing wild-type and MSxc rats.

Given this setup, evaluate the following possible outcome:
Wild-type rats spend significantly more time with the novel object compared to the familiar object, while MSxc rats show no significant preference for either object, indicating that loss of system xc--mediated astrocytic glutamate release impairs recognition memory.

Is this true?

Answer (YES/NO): NO